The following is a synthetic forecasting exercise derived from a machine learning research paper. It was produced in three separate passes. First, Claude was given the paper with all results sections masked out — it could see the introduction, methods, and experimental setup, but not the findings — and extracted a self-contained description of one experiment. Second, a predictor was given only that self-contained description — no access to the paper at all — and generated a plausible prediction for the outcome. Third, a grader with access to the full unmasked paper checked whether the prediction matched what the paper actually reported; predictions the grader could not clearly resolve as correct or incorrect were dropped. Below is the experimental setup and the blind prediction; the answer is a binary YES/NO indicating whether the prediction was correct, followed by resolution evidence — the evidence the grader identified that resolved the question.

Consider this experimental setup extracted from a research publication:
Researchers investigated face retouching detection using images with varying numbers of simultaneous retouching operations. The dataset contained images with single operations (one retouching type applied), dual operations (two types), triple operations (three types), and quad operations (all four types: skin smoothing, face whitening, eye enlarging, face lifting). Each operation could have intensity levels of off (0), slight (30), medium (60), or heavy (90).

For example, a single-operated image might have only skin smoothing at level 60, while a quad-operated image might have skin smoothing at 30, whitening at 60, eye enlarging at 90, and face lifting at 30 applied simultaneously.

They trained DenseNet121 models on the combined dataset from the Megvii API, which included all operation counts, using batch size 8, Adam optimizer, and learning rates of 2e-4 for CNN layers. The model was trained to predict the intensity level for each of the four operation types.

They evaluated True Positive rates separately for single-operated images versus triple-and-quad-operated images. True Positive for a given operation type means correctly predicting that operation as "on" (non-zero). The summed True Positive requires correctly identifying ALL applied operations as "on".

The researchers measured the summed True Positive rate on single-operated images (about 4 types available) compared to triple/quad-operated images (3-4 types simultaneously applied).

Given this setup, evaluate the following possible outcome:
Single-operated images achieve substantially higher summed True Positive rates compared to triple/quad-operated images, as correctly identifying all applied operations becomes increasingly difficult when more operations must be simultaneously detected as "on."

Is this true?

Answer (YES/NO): YES